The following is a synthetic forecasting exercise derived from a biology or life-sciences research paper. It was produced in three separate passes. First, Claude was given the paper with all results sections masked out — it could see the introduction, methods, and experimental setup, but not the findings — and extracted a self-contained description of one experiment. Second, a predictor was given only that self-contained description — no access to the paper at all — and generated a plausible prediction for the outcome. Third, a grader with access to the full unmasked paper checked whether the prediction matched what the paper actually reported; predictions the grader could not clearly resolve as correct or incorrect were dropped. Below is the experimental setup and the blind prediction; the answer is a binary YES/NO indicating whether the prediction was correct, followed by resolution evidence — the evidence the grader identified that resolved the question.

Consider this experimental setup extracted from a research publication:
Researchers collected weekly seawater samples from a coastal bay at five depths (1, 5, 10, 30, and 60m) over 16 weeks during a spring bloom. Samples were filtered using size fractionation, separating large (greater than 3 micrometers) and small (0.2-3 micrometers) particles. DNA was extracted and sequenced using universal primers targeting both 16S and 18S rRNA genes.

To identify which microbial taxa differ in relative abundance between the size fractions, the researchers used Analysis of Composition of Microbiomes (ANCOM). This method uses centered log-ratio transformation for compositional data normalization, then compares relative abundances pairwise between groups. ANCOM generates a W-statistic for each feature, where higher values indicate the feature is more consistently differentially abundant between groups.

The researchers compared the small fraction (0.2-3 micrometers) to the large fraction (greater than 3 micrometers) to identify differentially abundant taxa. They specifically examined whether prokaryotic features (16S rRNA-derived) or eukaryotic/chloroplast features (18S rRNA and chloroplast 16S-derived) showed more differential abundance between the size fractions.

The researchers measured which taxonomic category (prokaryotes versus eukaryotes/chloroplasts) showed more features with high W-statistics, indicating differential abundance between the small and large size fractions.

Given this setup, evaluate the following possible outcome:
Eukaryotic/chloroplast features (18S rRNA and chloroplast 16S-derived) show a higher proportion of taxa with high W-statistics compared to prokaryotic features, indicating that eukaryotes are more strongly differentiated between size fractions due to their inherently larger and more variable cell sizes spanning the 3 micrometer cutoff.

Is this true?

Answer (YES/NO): NO